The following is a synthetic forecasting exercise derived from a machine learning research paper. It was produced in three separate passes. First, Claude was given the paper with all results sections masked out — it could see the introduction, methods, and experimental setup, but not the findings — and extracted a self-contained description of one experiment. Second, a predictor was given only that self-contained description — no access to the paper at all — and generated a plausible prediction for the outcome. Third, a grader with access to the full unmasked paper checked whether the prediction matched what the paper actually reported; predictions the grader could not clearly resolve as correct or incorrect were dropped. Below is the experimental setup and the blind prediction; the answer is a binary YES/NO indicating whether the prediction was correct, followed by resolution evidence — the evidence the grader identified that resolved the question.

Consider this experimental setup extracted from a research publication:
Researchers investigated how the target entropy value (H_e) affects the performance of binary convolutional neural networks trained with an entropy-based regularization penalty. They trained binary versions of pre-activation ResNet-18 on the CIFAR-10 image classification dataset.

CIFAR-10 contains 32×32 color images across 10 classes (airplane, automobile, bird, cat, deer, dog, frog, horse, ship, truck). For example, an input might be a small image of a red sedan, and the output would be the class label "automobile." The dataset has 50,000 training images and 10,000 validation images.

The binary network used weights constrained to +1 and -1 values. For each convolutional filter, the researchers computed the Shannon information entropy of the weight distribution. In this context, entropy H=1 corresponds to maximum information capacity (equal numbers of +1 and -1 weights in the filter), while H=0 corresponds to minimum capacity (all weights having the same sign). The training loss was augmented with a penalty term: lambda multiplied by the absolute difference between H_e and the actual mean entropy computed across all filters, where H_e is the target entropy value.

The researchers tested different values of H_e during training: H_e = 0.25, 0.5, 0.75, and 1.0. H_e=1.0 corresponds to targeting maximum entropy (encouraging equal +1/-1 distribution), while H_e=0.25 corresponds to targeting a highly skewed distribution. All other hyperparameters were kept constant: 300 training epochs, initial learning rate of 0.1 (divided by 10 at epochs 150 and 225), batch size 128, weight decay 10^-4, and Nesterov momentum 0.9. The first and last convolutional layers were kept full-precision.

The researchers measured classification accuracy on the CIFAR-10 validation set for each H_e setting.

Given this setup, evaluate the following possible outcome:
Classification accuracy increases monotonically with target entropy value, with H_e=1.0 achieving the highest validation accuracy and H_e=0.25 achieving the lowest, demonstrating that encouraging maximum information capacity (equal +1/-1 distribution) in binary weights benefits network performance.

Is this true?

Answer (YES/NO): NO